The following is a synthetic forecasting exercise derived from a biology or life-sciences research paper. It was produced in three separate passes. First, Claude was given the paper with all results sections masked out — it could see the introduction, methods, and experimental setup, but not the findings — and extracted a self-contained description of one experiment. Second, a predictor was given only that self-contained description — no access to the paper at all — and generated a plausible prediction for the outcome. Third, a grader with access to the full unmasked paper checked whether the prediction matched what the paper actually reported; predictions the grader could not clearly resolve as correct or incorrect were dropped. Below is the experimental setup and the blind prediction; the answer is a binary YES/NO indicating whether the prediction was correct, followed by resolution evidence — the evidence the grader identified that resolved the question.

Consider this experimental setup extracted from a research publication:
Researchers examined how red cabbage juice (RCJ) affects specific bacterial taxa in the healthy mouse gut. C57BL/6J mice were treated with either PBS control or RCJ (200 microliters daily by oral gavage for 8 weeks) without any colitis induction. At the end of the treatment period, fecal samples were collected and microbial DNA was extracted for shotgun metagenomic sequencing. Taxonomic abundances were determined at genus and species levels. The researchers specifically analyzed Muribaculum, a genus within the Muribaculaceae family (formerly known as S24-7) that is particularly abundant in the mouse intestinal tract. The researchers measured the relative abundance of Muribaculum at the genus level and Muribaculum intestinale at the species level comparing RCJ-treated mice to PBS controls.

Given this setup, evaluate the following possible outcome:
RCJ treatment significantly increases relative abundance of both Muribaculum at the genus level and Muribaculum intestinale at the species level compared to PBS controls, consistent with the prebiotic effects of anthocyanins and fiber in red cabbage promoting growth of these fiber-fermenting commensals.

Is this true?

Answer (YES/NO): YES